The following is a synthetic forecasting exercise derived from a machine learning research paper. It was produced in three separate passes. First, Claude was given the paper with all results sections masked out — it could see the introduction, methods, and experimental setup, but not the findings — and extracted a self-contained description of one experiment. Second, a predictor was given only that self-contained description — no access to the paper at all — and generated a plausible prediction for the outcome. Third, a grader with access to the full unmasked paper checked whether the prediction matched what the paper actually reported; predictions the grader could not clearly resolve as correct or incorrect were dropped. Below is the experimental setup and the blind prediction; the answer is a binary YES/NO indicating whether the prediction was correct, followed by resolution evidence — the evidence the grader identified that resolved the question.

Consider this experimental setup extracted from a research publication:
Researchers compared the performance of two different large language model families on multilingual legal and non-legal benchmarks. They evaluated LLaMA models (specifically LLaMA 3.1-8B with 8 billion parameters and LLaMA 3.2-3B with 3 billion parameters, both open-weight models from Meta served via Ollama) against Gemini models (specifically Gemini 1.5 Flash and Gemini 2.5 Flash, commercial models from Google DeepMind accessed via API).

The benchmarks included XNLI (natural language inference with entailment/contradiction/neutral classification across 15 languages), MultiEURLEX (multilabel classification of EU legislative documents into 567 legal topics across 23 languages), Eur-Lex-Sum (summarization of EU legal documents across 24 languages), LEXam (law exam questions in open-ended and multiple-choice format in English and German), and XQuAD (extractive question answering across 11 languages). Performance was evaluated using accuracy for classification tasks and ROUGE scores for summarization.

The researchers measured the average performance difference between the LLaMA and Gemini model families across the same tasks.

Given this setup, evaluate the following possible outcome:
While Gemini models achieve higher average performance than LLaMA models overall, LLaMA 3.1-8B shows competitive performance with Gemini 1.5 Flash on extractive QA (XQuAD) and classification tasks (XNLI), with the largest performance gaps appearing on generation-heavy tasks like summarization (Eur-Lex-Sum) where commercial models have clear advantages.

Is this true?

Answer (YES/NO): NO